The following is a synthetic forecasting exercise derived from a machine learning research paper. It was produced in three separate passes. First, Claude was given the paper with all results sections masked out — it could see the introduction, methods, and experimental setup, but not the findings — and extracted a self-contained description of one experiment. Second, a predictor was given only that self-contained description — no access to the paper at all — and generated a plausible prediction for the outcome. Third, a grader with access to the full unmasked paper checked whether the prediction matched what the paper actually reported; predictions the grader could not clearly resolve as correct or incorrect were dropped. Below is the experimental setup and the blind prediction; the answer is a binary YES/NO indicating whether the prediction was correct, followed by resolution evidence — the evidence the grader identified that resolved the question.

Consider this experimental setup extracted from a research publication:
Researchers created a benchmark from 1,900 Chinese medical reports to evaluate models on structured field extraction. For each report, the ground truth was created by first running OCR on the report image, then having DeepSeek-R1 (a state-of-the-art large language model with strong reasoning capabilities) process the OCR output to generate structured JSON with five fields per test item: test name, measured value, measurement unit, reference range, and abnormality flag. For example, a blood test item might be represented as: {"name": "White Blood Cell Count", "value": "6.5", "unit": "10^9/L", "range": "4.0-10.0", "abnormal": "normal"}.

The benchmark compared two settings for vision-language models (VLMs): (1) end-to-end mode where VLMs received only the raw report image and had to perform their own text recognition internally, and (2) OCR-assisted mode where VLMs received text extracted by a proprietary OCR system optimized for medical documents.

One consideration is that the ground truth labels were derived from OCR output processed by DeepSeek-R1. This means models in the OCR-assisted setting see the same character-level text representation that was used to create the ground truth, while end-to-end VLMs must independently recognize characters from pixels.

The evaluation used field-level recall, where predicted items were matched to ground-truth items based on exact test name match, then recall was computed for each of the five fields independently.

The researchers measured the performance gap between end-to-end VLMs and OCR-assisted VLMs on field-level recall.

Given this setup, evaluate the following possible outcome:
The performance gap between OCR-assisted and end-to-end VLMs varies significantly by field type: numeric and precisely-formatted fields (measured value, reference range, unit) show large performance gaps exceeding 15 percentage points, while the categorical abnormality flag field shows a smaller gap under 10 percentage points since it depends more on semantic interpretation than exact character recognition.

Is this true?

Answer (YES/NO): NO